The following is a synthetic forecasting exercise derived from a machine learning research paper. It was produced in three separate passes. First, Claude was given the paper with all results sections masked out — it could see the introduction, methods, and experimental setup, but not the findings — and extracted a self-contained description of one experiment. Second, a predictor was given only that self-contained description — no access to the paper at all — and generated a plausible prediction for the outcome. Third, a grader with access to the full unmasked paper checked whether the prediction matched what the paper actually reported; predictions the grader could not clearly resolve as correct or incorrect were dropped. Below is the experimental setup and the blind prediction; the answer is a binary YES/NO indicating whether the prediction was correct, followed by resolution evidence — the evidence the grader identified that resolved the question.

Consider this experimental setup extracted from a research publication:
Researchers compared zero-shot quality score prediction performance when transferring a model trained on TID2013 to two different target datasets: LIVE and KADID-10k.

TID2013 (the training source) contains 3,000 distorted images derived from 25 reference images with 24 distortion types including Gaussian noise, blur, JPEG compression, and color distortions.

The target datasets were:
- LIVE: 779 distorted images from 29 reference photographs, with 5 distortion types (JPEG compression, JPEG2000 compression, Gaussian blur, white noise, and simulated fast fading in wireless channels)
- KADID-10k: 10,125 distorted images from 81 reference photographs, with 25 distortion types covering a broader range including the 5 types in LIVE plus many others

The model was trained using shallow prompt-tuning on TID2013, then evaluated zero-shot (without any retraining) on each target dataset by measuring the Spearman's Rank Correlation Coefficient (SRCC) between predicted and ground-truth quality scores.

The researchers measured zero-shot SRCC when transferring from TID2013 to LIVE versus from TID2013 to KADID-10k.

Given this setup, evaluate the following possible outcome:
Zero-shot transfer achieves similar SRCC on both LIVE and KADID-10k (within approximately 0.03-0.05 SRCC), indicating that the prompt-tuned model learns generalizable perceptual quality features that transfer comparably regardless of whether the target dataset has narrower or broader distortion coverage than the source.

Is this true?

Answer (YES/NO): NO